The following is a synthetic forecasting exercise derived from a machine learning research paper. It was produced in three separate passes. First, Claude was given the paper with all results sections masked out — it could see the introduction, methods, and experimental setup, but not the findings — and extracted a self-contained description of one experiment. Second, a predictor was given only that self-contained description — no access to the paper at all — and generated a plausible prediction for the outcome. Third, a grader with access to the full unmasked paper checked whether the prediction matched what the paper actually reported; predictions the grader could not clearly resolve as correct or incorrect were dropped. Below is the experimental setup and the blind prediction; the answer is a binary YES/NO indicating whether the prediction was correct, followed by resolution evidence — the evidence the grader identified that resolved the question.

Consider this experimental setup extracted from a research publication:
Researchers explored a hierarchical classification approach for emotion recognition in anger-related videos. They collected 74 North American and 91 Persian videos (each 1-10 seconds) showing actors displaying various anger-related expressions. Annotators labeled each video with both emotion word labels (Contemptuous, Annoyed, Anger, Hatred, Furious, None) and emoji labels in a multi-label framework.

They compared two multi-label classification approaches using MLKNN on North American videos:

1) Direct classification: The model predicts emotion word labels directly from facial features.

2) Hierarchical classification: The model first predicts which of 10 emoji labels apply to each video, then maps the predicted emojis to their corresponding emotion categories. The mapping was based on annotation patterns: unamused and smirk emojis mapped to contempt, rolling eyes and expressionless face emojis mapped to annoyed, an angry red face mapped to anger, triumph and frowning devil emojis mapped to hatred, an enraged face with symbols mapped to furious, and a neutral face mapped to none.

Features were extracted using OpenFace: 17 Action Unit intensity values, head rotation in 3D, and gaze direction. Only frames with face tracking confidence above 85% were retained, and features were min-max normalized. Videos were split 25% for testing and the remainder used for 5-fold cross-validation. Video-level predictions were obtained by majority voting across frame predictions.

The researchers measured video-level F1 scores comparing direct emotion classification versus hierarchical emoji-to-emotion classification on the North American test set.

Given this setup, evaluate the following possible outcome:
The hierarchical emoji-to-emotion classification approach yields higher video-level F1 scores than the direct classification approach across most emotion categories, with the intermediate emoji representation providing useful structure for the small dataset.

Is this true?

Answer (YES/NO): NO